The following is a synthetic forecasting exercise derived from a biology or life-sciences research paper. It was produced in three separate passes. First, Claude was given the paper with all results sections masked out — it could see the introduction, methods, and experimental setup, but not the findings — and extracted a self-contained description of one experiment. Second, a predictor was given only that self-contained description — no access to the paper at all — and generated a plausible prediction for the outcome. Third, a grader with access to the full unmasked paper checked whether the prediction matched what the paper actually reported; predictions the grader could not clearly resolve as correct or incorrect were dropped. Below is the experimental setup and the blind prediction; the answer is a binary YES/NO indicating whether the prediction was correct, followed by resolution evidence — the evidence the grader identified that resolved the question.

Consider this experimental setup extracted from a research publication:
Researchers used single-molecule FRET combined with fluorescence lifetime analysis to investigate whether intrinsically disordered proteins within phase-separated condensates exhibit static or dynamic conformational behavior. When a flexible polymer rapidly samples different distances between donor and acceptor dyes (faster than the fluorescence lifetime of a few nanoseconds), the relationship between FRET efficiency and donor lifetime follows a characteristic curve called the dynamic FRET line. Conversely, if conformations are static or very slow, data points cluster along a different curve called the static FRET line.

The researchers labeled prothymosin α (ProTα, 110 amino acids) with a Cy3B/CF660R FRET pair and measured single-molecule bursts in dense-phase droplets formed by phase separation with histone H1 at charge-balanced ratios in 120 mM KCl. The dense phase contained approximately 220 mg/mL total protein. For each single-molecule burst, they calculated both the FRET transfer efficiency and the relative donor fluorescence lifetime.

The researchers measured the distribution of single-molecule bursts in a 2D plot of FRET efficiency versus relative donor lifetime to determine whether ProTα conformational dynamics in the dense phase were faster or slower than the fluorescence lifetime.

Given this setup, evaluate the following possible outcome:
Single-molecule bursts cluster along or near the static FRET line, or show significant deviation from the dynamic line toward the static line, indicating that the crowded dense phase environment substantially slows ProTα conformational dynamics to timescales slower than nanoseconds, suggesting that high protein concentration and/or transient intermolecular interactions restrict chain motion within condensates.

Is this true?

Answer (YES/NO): NO